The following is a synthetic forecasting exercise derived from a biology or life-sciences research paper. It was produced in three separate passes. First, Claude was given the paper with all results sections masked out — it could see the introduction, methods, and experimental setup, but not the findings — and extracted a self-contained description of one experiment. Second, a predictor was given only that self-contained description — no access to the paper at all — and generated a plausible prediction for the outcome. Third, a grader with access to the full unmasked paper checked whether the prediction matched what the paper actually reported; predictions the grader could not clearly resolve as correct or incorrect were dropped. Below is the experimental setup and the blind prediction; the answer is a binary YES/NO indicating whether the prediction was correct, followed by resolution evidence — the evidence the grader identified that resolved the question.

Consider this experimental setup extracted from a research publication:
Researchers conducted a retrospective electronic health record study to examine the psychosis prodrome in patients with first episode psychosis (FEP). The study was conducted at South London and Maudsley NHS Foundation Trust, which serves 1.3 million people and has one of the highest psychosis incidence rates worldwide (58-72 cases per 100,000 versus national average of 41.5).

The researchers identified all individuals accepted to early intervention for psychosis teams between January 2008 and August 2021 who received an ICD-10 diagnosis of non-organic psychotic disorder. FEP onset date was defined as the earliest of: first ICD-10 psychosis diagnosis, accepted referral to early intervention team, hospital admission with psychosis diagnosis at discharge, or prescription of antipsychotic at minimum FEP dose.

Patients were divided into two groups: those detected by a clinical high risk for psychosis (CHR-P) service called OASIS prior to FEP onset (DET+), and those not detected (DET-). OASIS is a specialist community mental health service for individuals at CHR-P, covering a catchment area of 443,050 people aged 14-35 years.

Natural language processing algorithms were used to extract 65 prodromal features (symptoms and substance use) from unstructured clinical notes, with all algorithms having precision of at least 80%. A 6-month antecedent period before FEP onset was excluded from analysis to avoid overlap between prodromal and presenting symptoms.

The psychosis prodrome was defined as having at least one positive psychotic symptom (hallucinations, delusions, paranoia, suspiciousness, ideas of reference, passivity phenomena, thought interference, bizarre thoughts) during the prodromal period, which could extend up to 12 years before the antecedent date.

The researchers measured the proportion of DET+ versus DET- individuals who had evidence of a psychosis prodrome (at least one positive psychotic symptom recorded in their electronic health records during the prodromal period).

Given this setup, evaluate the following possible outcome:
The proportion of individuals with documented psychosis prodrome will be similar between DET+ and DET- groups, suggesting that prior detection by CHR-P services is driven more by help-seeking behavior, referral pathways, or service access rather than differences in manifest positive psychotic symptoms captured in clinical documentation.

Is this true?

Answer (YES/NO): YES